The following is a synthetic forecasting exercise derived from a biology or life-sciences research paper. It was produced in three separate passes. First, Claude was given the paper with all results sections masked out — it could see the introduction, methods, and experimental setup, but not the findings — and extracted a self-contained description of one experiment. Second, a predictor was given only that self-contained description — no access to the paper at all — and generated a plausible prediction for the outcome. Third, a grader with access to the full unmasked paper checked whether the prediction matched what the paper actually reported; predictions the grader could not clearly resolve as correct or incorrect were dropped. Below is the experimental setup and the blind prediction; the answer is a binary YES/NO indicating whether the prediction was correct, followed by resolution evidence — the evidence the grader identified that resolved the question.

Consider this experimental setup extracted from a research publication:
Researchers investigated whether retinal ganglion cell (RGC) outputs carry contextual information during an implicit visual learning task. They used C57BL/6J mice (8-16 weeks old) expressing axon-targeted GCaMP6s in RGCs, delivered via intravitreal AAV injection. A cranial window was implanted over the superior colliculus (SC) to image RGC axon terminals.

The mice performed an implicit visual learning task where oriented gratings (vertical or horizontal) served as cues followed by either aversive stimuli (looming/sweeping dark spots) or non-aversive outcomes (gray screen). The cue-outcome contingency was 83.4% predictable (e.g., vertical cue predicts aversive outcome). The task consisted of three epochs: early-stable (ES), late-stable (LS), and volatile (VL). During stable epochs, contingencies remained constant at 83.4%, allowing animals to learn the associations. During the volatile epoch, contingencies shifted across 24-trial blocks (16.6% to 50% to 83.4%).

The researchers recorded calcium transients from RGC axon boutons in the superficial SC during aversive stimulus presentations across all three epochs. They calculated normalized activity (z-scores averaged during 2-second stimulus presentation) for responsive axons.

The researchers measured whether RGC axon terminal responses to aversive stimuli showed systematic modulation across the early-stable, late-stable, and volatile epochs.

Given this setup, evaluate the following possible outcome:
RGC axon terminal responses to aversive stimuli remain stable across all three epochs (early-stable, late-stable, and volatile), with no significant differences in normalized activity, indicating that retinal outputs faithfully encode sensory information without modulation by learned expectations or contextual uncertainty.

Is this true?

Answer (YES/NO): YES